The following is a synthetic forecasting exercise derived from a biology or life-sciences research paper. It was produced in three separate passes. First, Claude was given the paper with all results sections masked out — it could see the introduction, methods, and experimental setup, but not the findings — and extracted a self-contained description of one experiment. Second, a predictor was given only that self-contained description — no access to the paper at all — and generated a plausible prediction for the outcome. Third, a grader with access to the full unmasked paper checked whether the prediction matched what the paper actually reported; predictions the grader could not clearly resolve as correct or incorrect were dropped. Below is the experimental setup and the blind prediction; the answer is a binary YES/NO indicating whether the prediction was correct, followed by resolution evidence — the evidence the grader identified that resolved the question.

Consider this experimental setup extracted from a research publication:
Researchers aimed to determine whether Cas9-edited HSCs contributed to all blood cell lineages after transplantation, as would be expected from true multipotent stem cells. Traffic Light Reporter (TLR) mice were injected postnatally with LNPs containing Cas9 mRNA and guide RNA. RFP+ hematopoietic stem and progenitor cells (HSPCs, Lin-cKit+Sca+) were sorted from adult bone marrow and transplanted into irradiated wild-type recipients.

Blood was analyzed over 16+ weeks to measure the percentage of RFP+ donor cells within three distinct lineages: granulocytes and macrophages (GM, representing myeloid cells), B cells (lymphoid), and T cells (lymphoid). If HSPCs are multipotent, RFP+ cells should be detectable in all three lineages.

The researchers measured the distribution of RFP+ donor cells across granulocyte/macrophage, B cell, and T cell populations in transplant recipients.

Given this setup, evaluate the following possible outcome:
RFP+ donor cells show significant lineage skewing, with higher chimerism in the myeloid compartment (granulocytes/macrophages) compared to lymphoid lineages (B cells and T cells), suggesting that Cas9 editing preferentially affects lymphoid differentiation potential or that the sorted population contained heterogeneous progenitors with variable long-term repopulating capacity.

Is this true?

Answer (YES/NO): NO